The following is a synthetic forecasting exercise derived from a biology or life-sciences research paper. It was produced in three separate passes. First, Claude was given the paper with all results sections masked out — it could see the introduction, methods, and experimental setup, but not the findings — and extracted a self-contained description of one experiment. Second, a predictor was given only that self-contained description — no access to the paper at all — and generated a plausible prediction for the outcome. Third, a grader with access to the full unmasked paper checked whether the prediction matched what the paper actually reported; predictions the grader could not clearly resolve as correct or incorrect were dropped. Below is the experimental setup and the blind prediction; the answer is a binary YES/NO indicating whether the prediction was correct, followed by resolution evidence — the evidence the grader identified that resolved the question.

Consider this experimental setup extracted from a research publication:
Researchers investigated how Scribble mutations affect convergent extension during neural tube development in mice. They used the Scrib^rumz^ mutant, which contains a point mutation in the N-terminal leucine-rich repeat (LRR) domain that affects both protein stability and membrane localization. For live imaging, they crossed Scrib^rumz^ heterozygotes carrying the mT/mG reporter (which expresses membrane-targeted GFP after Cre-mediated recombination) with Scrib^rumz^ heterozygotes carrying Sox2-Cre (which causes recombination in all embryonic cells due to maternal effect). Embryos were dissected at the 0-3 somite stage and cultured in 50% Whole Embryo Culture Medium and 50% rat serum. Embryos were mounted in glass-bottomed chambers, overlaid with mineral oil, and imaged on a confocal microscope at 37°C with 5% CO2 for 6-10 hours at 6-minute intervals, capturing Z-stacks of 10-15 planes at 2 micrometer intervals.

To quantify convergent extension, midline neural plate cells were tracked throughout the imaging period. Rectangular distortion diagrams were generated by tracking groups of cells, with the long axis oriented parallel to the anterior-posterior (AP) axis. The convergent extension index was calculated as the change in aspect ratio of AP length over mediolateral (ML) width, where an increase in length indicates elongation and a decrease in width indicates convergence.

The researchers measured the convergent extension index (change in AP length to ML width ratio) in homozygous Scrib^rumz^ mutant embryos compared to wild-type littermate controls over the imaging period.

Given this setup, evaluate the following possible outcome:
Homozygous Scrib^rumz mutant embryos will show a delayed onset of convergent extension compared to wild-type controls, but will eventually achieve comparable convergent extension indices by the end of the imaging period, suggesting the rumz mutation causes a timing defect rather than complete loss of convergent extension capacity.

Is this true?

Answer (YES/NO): NO